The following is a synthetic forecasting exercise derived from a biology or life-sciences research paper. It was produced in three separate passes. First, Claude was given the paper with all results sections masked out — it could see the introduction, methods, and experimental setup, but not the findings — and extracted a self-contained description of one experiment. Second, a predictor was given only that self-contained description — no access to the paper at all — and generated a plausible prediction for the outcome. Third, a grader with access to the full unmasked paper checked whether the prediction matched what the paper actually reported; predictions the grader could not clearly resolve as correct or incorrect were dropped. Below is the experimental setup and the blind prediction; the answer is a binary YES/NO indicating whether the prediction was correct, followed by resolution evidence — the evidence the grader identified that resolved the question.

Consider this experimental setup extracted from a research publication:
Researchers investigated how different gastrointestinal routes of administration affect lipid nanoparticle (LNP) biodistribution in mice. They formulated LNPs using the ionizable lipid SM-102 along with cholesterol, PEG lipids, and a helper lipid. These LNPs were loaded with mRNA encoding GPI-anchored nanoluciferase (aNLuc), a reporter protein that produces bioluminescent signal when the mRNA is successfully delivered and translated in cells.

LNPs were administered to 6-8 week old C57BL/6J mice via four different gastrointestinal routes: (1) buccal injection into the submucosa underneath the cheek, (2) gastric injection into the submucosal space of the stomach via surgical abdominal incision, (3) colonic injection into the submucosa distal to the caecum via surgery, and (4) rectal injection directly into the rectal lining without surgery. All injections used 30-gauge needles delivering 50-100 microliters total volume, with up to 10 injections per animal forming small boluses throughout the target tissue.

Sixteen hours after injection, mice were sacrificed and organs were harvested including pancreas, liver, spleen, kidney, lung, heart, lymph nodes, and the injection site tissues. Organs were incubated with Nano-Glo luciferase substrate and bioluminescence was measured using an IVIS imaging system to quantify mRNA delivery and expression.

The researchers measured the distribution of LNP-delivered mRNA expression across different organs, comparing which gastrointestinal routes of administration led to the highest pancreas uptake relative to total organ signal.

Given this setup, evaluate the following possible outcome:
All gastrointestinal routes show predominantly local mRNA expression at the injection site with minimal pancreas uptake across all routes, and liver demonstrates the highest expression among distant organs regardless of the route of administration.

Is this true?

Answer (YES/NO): NO